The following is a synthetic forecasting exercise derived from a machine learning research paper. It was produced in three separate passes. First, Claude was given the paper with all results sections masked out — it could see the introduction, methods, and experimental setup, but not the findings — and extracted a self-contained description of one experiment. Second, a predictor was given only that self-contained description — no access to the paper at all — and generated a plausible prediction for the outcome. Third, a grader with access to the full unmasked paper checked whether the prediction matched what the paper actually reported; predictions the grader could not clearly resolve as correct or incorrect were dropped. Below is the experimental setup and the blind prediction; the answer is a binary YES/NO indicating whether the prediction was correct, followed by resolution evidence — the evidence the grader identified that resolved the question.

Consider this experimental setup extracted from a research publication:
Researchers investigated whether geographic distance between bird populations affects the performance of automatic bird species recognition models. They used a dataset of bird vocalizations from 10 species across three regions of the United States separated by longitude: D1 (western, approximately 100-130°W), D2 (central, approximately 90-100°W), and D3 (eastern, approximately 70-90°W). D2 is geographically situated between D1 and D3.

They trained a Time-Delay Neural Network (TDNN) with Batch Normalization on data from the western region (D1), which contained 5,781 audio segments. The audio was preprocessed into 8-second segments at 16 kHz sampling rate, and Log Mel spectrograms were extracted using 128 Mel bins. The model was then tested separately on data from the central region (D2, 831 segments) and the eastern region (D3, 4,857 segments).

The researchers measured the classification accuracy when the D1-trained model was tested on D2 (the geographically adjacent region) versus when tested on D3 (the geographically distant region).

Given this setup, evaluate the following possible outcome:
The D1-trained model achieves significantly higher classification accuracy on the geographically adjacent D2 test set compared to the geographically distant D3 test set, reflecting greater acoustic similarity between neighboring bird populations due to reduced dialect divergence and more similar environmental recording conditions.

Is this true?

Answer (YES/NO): YES